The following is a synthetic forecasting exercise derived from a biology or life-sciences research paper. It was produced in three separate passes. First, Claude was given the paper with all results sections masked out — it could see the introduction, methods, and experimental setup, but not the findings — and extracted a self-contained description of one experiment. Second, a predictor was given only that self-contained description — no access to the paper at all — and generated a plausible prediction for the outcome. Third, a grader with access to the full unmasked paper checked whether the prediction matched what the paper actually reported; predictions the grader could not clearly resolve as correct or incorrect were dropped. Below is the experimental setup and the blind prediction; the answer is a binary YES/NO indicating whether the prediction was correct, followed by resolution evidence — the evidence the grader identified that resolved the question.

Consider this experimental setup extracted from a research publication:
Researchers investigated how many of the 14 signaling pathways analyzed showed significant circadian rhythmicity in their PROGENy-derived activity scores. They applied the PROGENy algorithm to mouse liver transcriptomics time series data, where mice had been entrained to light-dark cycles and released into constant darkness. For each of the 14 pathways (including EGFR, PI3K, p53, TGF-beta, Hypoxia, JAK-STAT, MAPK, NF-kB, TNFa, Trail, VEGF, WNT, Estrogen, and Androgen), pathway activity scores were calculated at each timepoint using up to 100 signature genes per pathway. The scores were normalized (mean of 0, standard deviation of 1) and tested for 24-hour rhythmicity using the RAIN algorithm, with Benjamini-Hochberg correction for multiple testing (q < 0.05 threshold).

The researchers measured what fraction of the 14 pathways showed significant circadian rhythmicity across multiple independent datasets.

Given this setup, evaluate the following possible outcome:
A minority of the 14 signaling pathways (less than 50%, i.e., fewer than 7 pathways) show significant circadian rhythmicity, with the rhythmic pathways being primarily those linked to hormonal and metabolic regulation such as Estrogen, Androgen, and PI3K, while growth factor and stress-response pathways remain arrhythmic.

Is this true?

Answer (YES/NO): NO